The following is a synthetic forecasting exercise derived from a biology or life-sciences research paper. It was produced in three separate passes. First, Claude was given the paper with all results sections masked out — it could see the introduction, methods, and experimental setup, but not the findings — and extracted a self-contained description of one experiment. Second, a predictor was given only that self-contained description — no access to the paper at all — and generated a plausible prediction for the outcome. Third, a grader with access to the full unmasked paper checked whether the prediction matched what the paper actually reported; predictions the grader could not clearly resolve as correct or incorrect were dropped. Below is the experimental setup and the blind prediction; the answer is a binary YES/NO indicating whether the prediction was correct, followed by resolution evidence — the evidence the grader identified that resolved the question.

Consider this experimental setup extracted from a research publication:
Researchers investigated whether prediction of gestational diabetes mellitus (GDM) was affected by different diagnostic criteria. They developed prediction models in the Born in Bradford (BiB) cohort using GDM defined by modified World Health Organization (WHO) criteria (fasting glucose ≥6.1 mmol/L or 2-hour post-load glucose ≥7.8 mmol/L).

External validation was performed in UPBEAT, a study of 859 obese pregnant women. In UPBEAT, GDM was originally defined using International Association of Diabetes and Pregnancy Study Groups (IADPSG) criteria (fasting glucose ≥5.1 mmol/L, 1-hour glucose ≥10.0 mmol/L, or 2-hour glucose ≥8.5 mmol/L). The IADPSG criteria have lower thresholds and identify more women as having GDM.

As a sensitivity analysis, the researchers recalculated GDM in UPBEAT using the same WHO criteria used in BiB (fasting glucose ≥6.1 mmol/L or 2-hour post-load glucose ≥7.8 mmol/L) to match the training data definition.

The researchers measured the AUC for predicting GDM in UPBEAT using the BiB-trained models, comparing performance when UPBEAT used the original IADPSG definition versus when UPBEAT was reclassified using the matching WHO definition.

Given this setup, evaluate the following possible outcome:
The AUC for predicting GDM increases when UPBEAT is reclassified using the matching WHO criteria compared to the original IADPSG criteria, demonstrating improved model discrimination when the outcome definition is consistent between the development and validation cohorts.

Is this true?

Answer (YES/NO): NO